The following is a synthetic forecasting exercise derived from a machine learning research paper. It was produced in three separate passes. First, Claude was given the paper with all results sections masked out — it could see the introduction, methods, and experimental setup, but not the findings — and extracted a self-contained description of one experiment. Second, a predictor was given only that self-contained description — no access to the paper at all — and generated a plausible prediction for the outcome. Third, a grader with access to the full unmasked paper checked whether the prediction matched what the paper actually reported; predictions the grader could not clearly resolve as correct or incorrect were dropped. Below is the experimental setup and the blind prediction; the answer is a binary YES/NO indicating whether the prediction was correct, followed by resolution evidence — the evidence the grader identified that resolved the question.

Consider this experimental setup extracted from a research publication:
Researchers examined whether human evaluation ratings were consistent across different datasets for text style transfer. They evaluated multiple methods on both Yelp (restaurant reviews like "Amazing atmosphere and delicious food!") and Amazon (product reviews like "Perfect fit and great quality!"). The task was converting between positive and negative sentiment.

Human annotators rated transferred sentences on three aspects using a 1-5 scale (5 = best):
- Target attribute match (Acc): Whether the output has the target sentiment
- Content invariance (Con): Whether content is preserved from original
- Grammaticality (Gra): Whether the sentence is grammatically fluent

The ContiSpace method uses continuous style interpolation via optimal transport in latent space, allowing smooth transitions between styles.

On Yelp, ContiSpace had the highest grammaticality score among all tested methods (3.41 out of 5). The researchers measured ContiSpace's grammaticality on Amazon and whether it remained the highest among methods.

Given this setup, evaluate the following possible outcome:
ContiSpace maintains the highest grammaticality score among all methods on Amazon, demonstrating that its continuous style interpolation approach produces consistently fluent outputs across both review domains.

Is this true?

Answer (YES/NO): YES